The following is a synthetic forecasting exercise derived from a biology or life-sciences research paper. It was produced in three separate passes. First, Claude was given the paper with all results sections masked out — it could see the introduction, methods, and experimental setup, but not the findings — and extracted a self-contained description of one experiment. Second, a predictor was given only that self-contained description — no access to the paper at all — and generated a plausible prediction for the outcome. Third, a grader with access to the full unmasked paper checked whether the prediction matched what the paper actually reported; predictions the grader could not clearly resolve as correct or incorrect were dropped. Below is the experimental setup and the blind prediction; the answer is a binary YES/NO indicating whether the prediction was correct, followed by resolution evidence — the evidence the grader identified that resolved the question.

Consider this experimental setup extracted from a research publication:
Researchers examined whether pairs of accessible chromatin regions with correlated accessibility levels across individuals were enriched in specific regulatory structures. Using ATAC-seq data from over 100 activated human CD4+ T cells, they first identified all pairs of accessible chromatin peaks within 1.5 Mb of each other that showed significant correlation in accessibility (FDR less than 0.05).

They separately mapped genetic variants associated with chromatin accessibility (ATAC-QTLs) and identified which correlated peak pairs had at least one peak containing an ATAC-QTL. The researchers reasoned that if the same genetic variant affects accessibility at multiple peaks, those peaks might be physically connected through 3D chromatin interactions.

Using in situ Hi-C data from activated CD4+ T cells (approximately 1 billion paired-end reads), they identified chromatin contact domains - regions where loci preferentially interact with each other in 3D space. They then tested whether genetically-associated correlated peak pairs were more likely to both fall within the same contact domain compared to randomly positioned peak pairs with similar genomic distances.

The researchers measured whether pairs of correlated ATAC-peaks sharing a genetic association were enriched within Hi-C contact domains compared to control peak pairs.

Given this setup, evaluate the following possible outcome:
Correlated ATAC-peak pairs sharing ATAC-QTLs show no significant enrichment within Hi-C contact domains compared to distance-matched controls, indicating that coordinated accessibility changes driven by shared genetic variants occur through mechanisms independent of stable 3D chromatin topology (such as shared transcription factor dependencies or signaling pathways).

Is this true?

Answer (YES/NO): NO